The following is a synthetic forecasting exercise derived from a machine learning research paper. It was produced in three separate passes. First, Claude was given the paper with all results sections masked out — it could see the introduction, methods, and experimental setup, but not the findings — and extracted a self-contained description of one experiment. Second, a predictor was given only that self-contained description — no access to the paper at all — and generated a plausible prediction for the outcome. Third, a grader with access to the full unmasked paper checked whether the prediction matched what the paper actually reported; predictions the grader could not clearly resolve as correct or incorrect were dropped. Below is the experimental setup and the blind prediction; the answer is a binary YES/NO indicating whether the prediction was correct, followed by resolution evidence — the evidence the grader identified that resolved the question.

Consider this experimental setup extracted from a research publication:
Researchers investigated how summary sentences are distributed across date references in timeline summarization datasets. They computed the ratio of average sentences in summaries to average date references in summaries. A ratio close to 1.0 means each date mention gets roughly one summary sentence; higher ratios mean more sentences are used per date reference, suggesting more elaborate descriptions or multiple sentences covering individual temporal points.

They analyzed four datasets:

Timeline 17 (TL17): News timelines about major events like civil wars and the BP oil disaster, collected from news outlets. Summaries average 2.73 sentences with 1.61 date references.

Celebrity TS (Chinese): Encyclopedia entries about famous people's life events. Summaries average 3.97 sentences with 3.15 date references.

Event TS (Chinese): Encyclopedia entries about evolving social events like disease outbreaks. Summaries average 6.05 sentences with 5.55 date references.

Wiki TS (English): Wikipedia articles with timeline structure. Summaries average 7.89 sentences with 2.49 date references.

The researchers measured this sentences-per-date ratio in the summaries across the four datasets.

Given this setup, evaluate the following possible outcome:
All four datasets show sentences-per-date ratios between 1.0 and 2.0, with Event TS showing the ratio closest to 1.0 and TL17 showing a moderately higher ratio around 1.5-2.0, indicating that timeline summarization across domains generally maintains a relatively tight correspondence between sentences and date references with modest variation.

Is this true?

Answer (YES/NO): NO